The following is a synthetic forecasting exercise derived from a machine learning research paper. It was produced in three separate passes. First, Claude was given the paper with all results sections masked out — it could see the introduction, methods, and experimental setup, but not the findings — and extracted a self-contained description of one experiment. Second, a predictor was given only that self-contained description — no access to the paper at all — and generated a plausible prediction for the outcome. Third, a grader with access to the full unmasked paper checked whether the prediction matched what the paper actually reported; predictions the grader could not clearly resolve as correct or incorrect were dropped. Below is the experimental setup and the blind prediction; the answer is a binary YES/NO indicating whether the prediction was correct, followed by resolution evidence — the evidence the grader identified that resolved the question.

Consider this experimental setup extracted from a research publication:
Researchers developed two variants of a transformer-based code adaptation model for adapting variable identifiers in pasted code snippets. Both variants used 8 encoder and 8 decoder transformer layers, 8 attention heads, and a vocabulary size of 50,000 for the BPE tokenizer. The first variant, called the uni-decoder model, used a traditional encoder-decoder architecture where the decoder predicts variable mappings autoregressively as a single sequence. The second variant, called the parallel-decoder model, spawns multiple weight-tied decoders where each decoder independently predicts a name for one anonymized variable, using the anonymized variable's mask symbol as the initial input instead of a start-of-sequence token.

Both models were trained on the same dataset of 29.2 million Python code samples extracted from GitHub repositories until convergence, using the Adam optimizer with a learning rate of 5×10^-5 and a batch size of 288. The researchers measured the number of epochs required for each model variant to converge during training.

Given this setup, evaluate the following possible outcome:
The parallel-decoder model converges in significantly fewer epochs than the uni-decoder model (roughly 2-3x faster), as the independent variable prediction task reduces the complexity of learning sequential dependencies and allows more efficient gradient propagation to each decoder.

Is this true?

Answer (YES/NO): NO